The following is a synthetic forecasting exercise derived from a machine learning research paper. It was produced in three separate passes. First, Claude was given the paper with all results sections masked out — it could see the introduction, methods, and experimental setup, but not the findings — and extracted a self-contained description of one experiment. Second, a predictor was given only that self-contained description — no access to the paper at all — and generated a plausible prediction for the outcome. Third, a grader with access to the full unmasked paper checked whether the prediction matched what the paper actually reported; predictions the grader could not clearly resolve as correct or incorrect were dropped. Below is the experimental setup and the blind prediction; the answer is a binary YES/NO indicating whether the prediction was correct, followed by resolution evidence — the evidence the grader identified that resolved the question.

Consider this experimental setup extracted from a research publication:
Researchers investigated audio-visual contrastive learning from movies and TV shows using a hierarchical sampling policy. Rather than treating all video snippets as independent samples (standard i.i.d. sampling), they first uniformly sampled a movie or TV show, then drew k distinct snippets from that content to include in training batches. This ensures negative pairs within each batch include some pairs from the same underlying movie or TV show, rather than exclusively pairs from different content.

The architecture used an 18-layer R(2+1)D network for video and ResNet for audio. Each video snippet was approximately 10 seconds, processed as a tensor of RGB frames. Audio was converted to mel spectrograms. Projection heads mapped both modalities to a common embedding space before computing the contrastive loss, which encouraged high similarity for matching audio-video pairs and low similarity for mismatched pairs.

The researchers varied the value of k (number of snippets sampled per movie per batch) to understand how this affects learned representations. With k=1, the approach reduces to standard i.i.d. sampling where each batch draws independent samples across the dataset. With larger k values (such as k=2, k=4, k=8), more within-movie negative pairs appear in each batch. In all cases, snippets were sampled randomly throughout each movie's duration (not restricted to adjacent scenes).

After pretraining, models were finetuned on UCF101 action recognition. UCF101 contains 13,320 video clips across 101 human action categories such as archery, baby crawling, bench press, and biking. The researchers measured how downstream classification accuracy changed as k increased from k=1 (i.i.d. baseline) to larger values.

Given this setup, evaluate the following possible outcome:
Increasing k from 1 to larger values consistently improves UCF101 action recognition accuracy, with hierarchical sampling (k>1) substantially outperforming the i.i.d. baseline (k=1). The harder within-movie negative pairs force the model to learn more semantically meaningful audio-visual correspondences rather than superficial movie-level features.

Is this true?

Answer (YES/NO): NO